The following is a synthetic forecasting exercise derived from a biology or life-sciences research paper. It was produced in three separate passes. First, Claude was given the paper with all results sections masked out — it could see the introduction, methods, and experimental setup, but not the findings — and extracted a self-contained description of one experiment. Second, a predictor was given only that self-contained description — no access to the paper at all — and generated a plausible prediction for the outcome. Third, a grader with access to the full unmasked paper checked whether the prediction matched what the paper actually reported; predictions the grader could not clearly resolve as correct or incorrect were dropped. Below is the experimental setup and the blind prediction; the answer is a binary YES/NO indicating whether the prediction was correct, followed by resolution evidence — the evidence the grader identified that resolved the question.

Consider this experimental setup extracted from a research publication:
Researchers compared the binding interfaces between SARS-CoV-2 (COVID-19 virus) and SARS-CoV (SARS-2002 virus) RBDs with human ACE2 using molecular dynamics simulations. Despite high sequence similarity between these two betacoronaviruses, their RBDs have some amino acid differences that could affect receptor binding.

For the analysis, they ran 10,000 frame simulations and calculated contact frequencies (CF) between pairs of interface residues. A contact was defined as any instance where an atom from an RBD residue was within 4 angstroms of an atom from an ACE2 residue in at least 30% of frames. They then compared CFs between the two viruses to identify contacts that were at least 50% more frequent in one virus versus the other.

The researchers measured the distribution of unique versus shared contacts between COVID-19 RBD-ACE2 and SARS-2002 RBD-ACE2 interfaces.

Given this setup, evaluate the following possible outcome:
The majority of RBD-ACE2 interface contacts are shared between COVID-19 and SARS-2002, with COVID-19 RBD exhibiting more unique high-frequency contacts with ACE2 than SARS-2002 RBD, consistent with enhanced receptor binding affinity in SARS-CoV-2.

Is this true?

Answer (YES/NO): NO